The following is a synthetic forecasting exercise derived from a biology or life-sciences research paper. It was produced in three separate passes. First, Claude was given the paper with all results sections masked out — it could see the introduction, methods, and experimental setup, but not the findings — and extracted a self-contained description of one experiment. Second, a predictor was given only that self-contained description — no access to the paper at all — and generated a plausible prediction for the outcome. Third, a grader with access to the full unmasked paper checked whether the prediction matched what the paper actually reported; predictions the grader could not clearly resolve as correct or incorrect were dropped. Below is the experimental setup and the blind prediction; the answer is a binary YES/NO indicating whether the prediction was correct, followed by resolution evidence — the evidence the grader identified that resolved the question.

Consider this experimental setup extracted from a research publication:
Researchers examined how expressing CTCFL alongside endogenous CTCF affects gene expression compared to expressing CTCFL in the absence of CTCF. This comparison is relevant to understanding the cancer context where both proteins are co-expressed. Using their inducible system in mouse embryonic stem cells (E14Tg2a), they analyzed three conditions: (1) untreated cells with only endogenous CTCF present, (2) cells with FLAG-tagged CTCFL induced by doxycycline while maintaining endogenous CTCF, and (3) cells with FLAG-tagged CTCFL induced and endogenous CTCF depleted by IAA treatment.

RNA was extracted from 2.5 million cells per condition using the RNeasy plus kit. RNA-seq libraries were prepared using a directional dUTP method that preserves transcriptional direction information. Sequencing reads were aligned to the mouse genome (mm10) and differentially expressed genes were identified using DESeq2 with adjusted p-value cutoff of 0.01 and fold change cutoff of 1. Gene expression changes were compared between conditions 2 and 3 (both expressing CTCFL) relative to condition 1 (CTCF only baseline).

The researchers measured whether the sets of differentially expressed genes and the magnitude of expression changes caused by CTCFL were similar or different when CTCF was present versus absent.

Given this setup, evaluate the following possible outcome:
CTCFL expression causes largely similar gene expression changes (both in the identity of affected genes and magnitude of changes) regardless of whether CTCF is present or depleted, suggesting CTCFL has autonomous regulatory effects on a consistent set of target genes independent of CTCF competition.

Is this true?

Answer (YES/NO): NO